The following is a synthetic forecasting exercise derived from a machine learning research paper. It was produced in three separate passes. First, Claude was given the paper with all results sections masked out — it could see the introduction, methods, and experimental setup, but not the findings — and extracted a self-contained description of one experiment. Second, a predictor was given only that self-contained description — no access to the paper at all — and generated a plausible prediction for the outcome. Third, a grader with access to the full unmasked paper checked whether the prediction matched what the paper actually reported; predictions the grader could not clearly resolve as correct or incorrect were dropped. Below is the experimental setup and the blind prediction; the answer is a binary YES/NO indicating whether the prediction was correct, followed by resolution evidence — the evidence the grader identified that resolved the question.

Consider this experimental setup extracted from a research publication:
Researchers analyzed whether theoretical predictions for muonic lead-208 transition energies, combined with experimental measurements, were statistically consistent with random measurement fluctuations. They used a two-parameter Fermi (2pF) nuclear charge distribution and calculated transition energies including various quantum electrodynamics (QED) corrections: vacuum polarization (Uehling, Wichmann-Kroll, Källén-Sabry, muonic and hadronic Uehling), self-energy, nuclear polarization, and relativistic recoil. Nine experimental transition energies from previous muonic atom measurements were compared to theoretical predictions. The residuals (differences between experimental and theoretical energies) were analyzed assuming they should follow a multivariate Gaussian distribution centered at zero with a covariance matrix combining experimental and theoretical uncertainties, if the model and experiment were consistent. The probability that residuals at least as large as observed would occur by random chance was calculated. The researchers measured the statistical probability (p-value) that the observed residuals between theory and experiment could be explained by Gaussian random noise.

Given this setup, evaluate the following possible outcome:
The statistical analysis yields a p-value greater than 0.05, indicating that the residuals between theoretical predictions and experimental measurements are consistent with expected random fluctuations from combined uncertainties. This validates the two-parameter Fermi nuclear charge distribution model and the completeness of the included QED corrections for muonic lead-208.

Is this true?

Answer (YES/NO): NO